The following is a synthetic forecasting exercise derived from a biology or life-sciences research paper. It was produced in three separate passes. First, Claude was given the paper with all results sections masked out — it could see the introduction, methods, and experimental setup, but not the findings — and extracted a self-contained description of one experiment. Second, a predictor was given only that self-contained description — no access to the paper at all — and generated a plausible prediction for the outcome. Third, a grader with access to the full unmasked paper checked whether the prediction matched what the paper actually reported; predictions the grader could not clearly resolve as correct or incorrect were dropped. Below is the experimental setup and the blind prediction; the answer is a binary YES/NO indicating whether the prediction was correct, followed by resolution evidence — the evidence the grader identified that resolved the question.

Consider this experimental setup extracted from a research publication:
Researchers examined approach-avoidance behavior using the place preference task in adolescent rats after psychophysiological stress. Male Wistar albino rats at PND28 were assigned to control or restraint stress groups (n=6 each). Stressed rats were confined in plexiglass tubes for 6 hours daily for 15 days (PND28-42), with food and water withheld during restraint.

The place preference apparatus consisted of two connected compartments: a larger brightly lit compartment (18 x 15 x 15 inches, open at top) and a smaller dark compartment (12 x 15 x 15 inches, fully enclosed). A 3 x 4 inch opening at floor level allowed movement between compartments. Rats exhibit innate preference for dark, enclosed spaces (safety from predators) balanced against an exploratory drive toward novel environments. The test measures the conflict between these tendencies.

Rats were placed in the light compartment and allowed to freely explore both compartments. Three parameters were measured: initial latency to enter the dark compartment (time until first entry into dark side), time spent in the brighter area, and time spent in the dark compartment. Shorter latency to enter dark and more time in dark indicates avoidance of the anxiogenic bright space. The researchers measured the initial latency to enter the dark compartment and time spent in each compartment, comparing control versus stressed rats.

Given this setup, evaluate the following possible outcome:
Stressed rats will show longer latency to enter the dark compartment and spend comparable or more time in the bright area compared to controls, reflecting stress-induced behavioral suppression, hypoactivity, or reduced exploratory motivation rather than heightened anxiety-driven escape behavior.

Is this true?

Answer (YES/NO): NO